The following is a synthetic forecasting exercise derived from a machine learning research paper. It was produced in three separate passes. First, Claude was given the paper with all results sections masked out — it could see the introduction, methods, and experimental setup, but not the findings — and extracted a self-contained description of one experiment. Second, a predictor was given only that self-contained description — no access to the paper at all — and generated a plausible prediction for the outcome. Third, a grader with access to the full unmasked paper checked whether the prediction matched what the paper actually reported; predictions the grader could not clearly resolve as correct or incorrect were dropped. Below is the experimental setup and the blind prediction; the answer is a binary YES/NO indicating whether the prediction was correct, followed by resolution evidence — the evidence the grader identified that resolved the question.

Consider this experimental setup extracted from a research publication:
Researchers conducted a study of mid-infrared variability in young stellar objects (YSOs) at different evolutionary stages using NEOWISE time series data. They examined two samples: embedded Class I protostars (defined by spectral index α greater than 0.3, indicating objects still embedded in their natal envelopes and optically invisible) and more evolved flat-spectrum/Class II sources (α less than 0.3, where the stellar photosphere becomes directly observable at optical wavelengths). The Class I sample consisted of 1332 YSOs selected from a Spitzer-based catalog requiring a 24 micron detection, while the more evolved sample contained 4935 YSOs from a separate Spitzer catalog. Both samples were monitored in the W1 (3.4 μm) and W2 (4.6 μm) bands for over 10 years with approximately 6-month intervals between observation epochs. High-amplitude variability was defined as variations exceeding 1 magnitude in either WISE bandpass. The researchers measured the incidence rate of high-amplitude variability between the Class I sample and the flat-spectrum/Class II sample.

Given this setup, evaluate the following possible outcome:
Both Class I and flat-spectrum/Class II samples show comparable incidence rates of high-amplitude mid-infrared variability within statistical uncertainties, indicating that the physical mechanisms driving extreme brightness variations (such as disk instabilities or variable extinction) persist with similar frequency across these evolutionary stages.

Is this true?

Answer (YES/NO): NO